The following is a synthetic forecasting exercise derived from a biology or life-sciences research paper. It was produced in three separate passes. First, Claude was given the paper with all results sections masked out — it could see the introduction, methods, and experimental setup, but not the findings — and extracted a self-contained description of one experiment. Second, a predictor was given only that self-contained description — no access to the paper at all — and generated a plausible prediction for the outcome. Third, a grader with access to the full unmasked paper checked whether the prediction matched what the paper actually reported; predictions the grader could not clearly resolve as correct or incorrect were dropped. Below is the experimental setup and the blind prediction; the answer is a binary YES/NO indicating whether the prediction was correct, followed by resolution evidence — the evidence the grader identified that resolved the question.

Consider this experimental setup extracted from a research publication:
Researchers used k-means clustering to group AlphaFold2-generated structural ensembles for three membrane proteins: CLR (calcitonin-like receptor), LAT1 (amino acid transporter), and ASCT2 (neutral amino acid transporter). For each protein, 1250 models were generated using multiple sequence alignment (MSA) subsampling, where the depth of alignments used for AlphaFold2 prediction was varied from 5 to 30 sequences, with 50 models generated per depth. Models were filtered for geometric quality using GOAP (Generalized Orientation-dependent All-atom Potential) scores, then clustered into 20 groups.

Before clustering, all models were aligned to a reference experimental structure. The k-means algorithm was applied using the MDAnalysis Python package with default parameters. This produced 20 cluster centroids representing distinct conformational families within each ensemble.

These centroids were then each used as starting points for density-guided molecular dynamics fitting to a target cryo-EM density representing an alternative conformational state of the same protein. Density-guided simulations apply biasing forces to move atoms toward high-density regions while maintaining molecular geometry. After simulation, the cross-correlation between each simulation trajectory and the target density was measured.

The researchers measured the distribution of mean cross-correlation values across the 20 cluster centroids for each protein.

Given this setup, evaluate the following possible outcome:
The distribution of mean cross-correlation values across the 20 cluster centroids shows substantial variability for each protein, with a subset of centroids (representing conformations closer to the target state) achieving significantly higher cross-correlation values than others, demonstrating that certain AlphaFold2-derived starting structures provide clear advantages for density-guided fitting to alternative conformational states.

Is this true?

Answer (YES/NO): YES